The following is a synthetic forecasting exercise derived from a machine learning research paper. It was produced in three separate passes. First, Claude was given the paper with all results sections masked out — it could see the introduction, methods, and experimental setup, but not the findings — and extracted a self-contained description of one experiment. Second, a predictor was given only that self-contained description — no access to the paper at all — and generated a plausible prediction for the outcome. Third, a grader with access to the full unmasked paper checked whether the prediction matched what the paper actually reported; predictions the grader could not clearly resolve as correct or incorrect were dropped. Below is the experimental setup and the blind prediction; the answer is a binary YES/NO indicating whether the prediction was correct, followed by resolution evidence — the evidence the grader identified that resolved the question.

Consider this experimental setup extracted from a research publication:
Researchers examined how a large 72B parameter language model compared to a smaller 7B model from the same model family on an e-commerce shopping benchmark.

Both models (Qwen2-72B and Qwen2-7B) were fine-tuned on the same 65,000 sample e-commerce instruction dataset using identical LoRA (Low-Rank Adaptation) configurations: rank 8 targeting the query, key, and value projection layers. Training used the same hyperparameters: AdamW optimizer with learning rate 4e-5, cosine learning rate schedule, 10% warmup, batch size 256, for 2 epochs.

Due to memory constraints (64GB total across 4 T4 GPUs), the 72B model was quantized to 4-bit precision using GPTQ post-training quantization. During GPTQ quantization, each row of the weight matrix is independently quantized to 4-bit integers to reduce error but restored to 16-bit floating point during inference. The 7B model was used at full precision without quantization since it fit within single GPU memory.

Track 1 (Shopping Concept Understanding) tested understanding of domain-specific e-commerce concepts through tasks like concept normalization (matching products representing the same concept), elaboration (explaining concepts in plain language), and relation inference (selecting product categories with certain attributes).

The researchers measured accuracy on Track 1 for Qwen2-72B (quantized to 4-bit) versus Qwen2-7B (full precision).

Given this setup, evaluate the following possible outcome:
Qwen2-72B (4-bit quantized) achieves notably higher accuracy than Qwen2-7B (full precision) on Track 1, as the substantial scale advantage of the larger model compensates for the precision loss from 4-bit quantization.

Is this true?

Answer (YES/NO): YES